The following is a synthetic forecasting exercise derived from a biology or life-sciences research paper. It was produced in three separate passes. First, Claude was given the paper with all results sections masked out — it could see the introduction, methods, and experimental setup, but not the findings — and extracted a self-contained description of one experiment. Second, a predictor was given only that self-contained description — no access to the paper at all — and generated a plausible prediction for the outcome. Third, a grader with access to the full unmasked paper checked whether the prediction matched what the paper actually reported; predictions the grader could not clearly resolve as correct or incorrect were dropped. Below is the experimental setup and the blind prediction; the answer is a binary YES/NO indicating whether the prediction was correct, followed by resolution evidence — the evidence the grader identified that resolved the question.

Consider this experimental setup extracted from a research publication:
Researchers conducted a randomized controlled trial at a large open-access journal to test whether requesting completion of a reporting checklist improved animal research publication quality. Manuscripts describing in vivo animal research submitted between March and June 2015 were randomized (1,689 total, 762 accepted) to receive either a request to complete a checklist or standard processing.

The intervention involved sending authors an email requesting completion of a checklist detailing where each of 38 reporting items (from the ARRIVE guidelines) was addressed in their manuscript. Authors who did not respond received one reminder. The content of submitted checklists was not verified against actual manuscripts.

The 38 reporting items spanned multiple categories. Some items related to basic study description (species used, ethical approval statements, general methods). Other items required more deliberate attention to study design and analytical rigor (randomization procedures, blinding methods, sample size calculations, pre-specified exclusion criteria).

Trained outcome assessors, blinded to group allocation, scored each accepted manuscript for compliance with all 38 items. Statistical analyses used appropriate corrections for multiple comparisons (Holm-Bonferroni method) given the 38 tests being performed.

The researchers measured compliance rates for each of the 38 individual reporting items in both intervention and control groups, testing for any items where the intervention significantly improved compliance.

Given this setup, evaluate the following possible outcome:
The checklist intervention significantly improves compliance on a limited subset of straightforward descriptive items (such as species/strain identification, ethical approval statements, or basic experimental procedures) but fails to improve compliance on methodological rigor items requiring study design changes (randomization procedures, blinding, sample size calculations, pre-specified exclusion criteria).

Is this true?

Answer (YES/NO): NO